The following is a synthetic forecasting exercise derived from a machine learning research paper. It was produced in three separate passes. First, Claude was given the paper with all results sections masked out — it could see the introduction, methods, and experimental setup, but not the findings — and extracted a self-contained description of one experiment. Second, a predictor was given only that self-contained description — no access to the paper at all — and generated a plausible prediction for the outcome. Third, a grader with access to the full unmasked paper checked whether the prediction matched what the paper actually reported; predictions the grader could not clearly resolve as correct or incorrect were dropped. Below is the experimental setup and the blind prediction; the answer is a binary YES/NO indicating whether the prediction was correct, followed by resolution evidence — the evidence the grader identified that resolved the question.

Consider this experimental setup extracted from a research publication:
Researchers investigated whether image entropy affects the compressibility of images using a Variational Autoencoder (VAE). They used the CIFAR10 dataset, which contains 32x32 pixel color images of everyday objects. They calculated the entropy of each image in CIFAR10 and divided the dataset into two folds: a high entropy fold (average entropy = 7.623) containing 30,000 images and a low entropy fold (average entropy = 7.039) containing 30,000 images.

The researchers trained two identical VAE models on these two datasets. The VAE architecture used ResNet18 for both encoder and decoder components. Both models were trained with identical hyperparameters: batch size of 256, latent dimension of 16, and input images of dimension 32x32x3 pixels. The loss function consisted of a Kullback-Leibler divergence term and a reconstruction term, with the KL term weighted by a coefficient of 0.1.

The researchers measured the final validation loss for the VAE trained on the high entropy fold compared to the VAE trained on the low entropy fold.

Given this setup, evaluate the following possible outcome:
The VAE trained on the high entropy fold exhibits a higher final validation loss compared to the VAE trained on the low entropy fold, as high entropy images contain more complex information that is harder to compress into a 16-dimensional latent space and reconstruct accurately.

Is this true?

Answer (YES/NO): NO